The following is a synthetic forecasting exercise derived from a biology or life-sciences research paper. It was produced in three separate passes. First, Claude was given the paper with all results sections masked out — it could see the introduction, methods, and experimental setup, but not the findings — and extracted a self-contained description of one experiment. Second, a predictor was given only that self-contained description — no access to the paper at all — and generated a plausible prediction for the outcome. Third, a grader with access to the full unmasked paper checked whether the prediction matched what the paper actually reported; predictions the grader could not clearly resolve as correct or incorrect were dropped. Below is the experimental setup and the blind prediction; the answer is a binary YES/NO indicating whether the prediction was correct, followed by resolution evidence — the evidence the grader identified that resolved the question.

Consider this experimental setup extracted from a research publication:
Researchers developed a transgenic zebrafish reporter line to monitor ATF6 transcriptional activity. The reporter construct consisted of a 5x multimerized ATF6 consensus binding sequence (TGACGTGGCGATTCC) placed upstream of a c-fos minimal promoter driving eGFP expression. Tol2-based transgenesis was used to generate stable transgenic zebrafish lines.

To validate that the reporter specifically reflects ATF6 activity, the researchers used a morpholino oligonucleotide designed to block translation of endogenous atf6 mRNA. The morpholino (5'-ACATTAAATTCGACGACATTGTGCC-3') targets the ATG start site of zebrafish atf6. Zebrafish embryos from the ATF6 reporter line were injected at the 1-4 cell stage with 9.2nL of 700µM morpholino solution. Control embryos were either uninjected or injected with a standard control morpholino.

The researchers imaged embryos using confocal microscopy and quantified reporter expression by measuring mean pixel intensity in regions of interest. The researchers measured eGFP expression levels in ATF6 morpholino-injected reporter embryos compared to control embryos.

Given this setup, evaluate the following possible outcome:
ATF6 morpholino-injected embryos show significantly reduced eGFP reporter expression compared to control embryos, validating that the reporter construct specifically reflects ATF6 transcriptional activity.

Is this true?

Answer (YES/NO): YES